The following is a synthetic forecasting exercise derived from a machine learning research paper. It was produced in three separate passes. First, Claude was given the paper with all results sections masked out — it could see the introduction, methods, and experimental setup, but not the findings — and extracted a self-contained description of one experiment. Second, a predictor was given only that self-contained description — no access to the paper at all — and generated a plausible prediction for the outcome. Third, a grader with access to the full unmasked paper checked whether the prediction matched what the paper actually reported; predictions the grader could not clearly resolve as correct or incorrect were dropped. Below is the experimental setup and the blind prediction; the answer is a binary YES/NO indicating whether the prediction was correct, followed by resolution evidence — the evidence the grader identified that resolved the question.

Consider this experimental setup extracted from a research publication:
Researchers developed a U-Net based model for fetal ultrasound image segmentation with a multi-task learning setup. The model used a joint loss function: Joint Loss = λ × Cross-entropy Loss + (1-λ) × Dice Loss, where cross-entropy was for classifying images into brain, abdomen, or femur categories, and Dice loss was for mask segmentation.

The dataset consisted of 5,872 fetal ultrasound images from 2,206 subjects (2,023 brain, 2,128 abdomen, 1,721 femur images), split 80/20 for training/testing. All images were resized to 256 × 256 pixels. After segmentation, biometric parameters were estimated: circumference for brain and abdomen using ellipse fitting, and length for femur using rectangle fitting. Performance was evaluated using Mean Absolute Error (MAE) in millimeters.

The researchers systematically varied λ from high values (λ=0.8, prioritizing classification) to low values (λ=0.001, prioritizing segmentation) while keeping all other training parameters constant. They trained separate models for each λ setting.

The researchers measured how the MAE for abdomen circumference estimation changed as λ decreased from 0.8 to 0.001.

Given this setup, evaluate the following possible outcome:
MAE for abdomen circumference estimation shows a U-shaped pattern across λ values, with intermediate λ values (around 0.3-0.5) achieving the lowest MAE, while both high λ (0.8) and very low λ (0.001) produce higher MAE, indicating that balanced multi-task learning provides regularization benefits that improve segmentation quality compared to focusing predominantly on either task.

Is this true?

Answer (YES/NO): NO